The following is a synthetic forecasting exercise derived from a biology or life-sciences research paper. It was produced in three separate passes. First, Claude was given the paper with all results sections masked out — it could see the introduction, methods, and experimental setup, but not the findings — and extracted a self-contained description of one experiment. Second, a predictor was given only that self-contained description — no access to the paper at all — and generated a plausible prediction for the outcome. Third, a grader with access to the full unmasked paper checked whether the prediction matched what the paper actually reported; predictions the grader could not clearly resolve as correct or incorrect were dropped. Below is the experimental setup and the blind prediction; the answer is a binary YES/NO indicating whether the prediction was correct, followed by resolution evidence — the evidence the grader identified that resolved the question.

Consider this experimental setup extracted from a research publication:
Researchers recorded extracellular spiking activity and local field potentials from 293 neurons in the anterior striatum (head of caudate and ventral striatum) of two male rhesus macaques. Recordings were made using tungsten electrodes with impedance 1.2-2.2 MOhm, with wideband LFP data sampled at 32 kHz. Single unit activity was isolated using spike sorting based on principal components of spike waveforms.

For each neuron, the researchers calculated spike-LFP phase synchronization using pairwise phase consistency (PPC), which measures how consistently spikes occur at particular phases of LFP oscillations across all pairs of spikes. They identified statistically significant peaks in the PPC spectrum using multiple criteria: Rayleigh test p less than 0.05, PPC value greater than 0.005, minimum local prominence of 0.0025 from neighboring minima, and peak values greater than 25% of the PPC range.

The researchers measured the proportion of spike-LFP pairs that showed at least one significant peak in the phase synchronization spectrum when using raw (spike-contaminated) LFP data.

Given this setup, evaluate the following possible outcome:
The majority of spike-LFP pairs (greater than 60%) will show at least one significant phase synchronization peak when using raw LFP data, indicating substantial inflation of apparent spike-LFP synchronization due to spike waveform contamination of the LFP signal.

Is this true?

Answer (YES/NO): NO